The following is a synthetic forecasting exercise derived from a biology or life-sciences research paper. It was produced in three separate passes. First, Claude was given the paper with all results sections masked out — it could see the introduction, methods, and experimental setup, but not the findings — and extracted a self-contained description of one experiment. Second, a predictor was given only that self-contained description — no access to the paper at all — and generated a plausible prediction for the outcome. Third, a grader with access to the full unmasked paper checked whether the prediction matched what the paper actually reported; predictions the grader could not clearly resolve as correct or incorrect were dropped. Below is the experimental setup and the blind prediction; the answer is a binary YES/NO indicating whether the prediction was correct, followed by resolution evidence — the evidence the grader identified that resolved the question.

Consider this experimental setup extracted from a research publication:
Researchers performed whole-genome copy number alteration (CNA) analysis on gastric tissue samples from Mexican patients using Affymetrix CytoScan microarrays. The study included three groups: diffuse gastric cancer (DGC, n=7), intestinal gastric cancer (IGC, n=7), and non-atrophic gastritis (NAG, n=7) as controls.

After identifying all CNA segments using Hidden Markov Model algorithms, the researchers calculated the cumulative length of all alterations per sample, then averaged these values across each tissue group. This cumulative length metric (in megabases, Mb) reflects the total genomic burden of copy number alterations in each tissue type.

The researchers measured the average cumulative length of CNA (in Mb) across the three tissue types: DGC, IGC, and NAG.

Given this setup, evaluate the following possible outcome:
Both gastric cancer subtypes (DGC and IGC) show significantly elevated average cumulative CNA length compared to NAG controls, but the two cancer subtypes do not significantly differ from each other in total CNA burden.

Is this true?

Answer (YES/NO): NO